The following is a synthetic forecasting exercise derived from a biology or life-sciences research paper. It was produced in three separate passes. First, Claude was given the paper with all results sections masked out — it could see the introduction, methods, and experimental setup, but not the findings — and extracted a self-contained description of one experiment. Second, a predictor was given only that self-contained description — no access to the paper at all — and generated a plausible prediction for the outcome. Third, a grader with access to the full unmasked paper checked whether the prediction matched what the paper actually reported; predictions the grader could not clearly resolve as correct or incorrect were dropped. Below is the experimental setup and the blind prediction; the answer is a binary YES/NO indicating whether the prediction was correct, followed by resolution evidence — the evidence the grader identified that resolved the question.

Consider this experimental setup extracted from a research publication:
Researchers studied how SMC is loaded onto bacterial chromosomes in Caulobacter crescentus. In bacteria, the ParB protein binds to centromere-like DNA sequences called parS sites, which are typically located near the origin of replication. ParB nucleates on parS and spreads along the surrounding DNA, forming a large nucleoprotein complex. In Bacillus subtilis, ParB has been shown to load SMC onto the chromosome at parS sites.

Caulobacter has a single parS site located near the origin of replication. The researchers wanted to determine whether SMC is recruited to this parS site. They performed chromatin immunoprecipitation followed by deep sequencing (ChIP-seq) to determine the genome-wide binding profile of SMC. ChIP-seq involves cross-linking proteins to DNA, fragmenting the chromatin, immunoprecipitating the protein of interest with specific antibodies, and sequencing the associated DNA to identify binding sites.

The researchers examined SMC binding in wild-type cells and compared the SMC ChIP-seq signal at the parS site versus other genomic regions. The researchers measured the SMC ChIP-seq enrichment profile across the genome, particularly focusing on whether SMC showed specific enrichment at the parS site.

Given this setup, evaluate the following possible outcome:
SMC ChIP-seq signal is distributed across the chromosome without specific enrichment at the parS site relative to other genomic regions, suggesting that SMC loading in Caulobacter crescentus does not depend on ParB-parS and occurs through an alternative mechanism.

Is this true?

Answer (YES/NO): NO